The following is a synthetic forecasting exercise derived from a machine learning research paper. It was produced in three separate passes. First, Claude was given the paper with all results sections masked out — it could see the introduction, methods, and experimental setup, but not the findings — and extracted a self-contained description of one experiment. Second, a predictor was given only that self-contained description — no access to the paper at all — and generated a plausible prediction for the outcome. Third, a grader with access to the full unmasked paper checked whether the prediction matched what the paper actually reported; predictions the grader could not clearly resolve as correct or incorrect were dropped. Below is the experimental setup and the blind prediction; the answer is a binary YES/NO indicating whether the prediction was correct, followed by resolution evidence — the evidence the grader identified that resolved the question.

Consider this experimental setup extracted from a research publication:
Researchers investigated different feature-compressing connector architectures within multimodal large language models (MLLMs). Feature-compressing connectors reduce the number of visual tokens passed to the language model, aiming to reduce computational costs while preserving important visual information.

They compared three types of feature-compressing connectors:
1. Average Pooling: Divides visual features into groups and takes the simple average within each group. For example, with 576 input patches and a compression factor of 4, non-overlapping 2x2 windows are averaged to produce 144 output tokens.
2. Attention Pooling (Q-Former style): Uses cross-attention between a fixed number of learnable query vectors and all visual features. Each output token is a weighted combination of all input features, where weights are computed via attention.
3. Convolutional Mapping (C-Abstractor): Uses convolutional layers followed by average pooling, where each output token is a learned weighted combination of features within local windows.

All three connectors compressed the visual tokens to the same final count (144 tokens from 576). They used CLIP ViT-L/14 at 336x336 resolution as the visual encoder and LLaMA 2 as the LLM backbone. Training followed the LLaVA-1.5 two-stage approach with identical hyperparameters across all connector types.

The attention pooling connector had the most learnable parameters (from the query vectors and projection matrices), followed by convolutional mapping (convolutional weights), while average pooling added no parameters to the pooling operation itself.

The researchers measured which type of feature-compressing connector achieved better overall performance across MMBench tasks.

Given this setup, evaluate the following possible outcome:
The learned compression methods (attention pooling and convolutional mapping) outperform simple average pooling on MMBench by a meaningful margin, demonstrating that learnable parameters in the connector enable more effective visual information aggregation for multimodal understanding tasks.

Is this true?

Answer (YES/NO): NO